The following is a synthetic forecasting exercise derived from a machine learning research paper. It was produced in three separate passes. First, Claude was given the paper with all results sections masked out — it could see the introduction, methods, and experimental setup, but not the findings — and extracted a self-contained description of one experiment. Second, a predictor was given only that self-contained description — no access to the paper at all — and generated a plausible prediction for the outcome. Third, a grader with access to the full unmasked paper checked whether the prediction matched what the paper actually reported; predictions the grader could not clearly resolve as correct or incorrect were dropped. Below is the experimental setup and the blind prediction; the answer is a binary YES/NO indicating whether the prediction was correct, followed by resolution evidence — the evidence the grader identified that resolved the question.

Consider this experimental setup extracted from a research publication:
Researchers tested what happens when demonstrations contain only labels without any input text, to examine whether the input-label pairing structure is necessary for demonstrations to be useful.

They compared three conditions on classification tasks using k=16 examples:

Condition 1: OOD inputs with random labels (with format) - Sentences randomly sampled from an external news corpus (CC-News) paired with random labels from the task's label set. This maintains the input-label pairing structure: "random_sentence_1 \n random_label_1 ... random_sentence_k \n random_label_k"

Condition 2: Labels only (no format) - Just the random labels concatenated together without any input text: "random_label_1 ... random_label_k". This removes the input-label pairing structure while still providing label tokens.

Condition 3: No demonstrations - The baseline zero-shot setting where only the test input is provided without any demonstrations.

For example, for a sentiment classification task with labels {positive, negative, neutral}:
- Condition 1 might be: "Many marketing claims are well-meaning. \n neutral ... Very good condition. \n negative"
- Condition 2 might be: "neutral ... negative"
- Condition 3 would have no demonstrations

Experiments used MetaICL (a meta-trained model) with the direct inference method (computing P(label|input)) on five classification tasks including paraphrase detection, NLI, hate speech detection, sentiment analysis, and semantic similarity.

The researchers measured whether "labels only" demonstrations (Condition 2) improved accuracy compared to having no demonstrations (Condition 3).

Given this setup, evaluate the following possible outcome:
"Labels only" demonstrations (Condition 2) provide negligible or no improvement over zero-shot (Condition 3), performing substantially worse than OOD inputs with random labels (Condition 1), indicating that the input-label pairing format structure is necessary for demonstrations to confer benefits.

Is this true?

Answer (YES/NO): YES